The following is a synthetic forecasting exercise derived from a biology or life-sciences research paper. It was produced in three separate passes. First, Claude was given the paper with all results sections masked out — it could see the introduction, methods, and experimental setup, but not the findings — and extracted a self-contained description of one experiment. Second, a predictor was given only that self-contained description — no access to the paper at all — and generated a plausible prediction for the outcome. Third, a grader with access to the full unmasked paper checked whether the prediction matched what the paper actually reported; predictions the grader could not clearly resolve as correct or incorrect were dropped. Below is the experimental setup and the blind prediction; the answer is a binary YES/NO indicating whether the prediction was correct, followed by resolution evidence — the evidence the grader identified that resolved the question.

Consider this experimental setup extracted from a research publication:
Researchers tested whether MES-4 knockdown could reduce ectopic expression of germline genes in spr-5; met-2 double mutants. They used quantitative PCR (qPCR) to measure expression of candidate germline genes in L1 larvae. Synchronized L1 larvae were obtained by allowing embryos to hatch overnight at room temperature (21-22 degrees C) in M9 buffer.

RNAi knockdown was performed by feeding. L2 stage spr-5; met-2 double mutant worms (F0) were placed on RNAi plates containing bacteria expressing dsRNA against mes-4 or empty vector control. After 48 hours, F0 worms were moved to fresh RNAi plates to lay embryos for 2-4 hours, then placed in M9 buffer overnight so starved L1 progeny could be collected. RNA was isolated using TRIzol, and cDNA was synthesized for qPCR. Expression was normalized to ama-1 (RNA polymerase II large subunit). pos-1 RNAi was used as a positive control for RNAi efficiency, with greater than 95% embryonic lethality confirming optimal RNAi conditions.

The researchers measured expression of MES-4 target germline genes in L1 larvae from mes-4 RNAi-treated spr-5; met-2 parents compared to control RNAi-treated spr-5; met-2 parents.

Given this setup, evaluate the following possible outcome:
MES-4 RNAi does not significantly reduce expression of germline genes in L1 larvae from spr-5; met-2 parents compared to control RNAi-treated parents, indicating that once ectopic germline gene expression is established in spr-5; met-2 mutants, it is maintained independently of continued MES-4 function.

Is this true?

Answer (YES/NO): NO